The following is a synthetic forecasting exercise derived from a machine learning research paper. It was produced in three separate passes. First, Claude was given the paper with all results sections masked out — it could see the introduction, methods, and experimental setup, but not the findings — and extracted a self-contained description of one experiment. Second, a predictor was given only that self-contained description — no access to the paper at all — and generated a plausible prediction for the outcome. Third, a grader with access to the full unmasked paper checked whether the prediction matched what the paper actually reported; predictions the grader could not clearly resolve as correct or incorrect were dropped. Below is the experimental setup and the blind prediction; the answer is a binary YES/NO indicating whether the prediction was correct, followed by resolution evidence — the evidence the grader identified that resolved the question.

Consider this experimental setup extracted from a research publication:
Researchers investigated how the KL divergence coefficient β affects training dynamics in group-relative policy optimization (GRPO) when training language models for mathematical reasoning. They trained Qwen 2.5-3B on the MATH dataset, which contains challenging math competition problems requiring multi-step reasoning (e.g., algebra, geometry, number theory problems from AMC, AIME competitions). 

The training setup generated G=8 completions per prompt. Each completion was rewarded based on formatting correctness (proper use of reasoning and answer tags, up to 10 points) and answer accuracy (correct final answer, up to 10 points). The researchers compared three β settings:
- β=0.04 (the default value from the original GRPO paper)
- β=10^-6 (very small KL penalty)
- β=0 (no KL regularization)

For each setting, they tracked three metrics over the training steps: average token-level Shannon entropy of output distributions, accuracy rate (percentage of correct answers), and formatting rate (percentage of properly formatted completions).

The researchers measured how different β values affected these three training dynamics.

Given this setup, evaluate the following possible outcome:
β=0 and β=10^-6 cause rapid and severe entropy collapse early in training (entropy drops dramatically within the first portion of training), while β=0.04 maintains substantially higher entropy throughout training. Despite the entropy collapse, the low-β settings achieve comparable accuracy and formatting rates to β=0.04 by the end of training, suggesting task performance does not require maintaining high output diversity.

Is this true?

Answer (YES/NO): NO